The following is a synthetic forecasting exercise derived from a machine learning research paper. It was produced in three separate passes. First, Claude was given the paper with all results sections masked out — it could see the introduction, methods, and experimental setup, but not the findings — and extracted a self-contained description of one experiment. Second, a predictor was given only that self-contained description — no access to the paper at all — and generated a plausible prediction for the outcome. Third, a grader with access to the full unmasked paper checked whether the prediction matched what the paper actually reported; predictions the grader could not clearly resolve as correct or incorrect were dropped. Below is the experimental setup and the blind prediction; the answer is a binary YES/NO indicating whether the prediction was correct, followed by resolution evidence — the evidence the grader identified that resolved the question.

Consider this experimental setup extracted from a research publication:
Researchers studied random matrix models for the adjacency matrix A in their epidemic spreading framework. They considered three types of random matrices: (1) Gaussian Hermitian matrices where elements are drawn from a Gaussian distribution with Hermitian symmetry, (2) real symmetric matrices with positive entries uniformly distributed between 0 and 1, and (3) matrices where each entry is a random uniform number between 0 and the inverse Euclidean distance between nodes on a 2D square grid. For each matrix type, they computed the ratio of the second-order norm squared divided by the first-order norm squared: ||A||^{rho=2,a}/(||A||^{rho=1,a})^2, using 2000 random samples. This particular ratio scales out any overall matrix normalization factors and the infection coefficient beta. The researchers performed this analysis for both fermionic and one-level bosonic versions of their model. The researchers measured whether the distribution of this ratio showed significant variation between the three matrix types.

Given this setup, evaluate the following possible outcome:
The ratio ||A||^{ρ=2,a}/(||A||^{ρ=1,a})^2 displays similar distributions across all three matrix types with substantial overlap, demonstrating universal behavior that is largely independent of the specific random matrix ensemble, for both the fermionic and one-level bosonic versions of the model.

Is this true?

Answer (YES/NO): NO